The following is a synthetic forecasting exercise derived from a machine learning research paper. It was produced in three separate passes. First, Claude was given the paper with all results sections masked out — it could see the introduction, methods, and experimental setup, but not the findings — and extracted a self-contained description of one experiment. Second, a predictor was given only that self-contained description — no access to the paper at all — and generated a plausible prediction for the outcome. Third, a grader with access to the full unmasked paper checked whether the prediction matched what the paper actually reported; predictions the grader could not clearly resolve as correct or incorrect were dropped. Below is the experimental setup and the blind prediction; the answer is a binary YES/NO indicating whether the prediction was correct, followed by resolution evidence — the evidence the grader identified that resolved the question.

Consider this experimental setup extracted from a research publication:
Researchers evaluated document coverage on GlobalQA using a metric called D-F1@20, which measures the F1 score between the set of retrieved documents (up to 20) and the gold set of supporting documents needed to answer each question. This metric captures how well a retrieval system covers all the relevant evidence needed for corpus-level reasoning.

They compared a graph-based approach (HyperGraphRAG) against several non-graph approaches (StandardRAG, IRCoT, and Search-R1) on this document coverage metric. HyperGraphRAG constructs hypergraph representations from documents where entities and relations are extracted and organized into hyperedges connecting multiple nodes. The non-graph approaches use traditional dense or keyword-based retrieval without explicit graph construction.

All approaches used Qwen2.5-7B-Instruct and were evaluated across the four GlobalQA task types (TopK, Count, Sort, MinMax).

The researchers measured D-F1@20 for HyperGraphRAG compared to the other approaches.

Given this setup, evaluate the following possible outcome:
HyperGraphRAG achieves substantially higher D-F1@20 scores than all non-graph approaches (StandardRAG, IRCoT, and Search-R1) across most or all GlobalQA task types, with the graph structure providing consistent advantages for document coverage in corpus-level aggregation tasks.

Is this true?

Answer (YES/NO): NO